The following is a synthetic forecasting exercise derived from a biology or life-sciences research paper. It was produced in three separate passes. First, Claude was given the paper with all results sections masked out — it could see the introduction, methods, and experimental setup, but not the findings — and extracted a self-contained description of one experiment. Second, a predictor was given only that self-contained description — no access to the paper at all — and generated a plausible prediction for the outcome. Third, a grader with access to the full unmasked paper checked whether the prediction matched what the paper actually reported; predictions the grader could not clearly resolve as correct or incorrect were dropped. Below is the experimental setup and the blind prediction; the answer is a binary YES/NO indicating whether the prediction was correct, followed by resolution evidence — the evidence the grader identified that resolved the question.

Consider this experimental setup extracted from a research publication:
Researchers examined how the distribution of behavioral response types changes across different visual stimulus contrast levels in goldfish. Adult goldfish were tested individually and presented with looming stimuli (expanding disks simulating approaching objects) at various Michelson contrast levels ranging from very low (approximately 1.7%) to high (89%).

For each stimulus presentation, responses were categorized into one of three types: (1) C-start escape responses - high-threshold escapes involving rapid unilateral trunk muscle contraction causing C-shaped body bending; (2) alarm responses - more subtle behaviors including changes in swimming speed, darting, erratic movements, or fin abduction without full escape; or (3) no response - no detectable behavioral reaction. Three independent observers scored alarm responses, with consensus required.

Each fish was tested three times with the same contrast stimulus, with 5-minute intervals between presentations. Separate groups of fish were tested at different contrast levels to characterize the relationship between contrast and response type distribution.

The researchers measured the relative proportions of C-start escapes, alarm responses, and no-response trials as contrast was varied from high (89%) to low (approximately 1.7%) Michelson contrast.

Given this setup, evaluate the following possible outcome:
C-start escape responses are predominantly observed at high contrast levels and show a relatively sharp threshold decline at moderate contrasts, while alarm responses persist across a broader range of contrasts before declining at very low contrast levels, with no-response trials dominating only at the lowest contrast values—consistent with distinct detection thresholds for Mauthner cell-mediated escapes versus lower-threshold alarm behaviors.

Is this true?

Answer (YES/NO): NO